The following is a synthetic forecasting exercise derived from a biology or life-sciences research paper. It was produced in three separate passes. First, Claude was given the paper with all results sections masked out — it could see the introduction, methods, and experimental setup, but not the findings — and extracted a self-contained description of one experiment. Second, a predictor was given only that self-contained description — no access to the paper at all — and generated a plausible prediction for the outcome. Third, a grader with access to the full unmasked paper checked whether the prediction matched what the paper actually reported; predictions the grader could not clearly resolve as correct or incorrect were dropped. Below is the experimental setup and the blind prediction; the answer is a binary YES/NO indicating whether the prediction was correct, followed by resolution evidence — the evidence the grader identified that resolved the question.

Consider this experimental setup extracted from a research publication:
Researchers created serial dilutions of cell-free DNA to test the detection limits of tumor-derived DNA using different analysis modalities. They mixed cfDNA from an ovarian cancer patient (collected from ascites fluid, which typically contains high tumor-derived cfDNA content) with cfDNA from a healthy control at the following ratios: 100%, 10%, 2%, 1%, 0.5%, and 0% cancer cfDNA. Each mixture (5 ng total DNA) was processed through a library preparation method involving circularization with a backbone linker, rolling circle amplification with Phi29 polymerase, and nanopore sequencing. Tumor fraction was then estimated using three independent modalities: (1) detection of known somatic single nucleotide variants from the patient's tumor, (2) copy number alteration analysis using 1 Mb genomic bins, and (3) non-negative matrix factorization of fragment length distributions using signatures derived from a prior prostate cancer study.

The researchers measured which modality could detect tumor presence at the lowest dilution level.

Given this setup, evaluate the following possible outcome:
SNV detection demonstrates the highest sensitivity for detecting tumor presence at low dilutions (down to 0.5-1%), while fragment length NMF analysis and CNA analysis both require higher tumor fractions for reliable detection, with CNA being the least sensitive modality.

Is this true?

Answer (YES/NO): NO